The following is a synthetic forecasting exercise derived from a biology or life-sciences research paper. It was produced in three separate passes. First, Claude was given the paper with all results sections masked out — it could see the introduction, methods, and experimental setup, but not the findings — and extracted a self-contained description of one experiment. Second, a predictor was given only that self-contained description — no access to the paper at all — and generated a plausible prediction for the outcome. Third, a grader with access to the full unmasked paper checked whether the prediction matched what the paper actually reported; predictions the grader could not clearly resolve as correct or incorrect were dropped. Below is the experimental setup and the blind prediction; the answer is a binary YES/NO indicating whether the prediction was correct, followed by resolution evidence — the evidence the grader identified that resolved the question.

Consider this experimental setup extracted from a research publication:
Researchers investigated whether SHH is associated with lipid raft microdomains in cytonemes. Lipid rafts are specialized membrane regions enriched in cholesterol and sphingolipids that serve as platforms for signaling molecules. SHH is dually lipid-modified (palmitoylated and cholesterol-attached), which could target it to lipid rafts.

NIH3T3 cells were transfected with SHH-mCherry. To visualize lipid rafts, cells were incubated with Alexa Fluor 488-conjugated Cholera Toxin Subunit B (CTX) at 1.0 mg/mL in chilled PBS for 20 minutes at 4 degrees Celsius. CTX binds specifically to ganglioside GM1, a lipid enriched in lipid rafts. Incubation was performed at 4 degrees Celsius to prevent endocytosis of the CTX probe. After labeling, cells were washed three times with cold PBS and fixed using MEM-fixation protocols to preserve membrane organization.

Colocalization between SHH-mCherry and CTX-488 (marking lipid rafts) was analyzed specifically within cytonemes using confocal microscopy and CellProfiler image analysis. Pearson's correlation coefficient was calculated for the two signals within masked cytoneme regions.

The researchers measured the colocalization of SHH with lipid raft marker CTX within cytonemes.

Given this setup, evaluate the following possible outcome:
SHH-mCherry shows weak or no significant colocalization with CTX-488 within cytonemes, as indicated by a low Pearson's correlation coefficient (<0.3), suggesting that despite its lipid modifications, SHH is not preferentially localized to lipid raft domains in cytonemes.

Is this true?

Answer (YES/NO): YES